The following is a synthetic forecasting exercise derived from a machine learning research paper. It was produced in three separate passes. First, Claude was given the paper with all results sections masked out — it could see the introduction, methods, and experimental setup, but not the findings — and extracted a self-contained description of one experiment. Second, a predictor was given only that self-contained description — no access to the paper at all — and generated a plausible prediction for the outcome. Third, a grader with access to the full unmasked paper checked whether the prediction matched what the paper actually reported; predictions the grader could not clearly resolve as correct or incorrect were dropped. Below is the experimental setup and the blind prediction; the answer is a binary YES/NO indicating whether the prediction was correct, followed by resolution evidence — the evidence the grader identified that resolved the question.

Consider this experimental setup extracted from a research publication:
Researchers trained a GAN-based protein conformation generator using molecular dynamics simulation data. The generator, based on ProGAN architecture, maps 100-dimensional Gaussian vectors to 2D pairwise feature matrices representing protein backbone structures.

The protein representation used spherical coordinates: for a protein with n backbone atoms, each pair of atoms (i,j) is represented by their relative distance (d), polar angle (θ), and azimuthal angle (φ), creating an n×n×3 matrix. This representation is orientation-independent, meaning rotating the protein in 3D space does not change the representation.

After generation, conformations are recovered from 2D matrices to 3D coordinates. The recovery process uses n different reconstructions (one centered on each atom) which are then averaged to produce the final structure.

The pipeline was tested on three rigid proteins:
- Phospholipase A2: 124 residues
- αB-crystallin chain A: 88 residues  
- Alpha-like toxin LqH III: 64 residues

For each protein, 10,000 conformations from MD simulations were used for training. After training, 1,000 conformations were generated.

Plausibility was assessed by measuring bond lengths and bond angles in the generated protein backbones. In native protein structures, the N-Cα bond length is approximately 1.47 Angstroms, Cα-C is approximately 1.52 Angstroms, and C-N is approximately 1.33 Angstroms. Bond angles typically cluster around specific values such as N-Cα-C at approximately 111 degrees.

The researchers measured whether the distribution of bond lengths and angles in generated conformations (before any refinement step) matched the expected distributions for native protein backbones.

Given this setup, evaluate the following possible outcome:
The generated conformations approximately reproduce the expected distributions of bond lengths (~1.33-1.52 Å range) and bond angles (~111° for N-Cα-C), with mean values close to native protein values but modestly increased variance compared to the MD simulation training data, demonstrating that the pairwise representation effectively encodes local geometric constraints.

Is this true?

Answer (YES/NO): NO